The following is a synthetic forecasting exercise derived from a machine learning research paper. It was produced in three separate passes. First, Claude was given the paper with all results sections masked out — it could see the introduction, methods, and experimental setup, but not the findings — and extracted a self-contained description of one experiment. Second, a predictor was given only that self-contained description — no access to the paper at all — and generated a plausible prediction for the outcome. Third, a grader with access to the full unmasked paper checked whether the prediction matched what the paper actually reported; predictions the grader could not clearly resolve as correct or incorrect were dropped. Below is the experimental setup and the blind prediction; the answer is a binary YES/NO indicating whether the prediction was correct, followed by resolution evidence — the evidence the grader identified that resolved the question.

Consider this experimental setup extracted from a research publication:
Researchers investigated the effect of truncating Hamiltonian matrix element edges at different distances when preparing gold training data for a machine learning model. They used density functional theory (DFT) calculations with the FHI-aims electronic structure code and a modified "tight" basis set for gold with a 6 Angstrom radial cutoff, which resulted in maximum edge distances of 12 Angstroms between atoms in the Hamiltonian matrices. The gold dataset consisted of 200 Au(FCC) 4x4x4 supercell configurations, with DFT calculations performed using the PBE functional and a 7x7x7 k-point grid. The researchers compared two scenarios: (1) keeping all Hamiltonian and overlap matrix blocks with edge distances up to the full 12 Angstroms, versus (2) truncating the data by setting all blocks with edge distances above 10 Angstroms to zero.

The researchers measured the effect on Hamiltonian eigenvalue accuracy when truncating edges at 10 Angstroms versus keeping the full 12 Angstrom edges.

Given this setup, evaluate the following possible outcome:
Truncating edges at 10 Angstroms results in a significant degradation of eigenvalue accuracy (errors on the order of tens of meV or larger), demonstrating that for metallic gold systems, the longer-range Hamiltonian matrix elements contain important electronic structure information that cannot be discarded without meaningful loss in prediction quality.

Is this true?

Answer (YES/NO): NO